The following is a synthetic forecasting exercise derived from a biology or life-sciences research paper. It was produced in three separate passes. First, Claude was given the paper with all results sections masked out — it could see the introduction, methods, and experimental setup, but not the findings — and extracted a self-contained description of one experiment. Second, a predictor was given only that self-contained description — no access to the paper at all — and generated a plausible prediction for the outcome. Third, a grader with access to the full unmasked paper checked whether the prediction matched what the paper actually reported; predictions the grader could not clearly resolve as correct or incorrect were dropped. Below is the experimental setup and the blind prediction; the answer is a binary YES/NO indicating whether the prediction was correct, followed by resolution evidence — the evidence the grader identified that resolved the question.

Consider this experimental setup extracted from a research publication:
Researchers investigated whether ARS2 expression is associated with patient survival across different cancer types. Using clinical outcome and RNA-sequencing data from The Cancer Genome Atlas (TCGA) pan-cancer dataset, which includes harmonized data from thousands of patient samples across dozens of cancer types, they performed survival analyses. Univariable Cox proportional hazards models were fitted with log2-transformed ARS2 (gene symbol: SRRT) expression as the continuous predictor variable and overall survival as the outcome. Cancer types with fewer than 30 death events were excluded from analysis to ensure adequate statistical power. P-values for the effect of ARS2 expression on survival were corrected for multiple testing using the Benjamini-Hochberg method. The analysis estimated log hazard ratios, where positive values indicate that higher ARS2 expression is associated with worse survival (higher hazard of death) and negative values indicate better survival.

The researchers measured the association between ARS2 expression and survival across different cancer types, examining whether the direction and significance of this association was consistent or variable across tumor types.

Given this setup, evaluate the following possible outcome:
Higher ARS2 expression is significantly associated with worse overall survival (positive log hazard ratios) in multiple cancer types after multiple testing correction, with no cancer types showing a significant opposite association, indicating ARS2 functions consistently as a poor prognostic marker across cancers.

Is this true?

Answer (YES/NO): NO